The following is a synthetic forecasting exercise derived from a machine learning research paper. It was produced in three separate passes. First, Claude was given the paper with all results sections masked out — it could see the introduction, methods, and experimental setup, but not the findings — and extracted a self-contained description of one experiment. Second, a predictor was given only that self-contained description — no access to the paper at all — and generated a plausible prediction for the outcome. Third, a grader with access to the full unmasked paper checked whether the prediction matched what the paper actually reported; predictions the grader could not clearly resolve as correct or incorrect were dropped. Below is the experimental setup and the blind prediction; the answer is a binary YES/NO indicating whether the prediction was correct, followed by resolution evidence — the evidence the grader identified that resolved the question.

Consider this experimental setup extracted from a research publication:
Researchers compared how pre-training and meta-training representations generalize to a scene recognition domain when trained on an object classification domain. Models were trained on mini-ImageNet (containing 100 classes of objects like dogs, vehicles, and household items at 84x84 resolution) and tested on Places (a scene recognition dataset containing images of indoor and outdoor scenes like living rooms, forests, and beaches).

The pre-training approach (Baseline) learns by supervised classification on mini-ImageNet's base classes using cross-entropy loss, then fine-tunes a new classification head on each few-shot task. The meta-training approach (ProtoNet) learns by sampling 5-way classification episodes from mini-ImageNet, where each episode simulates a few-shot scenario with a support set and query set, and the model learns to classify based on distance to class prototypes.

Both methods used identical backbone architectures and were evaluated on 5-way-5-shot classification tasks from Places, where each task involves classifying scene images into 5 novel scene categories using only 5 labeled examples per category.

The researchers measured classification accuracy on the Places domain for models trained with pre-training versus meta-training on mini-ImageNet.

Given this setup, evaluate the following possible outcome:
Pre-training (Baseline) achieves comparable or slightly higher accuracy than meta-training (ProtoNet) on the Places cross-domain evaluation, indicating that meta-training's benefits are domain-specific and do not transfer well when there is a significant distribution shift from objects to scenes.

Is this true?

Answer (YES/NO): YES